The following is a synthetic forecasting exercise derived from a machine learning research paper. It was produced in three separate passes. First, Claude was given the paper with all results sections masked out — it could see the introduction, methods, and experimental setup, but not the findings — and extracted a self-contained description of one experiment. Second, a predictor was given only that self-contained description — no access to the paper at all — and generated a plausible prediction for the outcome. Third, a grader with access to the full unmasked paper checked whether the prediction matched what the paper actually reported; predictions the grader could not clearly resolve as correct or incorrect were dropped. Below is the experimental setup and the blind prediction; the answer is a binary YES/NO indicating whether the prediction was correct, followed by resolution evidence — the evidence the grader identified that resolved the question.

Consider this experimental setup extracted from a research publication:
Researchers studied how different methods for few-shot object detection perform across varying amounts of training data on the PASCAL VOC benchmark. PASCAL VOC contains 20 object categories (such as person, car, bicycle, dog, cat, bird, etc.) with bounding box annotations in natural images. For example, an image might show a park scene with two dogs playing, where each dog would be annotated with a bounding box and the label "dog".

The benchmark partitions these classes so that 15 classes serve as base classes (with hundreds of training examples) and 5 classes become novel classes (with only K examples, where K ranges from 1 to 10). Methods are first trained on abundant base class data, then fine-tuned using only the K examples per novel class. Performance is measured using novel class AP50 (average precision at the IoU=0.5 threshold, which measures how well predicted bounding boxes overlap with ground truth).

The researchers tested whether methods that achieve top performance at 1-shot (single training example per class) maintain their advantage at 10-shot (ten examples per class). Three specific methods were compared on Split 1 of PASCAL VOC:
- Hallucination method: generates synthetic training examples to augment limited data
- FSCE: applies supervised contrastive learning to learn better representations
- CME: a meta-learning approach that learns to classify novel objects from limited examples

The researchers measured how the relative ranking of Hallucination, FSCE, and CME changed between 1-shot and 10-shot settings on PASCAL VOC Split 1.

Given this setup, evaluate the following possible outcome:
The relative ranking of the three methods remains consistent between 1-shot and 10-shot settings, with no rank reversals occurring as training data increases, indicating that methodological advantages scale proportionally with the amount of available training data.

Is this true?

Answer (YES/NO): NO